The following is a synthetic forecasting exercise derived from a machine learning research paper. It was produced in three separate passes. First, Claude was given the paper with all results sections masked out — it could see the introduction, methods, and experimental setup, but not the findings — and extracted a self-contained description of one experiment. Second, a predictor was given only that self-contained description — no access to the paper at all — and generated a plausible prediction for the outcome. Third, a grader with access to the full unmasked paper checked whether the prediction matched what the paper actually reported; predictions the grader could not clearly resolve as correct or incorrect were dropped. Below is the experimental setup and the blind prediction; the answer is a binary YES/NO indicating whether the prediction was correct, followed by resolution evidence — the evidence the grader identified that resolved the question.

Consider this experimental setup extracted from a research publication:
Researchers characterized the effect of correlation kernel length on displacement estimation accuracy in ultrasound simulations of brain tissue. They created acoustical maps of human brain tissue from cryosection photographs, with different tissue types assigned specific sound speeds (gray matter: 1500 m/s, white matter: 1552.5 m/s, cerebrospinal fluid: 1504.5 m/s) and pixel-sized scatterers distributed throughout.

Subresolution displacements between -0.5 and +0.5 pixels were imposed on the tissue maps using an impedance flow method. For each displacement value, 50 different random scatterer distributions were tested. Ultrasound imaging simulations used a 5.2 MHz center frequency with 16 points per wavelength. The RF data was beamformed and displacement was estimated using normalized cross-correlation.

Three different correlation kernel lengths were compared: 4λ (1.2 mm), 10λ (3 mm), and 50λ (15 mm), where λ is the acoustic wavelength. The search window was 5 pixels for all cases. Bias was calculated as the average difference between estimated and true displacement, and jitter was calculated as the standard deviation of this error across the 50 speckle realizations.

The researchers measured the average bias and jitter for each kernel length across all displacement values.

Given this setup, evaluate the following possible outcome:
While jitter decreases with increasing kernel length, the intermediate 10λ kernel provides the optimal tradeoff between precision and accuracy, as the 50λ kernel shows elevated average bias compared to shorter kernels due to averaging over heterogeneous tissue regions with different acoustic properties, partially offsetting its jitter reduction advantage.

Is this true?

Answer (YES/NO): NO